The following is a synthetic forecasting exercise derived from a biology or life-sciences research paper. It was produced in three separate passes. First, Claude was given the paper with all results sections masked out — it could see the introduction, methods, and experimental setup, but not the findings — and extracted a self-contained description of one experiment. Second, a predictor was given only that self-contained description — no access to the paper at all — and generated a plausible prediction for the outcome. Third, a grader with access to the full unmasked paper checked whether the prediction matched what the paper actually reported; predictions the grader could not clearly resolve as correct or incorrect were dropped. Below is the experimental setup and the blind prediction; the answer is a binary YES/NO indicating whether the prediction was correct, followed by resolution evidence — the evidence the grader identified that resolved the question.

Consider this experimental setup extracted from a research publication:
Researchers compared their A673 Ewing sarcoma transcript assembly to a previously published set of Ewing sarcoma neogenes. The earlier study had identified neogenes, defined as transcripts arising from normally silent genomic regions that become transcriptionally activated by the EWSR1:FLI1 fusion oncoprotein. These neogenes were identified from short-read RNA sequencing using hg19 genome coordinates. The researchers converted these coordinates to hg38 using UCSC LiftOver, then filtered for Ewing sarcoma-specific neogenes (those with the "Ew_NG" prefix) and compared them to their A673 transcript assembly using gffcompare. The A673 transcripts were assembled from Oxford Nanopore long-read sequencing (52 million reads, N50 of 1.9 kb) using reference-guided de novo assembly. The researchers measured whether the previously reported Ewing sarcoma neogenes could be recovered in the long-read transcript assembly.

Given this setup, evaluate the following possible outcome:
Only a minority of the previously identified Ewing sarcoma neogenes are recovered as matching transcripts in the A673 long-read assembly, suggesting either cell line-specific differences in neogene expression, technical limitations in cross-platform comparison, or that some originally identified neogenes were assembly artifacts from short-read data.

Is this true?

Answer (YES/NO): YES